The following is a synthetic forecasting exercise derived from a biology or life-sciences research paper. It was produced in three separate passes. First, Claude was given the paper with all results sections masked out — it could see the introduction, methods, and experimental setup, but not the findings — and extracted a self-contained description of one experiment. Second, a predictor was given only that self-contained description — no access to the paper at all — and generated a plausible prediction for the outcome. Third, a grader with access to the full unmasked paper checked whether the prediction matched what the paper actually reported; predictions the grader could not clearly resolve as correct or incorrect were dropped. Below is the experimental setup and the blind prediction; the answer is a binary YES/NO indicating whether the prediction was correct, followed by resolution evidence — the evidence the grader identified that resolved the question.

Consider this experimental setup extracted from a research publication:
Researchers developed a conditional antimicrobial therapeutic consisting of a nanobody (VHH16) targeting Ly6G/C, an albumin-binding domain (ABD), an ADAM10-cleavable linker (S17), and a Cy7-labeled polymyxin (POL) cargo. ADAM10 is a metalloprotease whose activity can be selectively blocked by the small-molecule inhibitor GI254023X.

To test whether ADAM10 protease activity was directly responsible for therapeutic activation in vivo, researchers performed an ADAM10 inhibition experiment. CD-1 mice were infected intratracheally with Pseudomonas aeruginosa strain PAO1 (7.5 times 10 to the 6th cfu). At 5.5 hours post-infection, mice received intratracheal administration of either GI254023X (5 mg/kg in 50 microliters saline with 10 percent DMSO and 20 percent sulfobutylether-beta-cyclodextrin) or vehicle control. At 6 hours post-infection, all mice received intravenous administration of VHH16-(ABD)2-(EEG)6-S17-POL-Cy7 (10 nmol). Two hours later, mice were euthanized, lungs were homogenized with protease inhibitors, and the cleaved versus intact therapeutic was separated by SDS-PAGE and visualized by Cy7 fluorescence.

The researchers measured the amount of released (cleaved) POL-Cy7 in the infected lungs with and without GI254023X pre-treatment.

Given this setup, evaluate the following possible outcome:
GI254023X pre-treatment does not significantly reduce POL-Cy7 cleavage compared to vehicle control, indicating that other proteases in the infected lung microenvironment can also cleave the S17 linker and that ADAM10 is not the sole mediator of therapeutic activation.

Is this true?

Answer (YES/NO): NO